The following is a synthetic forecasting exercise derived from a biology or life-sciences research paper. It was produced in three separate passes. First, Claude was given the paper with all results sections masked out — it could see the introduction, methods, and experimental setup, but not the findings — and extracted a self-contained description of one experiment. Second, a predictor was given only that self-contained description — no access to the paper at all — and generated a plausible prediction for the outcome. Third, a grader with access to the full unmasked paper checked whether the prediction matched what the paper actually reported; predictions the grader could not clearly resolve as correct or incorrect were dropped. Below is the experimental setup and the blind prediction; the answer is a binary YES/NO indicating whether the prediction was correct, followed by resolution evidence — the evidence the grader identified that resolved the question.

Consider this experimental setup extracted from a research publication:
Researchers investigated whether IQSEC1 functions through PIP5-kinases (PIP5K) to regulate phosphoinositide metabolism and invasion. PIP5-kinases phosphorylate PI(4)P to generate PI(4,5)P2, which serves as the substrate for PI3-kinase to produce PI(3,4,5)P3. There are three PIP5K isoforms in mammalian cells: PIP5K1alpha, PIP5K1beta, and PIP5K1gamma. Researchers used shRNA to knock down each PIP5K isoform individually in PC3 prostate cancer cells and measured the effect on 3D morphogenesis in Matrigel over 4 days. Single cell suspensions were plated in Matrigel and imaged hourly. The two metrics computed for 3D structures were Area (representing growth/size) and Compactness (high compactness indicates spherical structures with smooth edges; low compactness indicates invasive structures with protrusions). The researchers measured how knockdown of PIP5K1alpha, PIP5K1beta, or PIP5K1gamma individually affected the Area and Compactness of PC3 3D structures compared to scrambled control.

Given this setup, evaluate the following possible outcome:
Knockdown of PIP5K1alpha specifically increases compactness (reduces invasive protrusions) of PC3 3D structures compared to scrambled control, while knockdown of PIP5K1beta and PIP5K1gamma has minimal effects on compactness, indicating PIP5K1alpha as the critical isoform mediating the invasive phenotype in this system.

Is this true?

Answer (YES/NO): NO